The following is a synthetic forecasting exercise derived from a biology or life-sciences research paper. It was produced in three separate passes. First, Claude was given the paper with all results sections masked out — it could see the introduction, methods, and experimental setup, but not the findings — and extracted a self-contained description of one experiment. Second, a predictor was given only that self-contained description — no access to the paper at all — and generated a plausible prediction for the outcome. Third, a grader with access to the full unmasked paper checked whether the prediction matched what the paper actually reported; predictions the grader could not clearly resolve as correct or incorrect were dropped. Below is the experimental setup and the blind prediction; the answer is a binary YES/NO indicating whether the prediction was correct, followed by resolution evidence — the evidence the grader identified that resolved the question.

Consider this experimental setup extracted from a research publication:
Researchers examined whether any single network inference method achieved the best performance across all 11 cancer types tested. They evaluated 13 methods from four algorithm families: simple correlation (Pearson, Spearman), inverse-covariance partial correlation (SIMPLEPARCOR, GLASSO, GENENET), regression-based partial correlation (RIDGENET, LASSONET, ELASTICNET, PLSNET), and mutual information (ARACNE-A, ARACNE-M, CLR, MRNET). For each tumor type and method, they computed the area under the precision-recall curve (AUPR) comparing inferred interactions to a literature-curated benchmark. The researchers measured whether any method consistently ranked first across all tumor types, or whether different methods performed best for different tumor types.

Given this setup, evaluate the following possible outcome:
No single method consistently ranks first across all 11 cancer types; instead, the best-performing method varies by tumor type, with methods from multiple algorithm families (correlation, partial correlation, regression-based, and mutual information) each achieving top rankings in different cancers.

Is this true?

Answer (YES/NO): NO